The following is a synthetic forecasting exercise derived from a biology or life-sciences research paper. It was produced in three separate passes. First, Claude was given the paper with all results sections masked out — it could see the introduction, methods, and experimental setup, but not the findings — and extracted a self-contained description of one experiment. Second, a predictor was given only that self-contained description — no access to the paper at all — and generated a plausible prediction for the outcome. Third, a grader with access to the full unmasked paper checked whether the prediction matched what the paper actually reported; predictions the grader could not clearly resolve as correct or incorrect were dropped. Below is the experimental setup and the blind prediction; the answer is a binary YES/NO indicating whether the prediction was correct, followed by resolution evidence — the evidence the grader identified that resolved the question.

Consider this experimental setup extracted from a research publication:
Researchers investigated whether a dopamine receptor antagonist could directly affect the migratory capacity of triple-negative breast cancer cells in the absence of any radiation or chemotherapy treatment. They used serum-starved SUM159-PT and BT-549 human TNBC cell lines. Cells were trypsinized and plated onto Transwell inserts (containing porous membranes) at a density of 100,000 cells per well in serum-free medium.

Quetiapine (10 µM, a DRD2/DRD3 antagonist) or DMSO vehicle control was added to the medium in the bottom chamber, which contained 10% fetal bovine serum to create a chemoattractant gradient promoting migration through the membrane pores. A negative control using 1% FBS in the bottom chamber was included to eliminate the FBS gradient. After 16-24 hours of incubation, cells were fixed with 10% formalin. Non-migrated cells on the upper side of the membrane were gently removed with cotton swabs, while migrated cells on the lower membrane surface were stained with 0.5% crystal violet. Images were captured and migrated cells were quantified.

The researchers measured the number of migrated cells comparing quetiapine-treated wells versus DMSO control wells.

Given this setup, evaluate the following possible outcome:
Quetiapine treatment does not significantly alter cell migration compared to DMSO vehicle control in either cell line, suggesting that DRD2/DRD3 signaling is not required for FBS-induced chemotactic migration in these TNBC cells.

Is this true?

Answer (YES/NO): NO